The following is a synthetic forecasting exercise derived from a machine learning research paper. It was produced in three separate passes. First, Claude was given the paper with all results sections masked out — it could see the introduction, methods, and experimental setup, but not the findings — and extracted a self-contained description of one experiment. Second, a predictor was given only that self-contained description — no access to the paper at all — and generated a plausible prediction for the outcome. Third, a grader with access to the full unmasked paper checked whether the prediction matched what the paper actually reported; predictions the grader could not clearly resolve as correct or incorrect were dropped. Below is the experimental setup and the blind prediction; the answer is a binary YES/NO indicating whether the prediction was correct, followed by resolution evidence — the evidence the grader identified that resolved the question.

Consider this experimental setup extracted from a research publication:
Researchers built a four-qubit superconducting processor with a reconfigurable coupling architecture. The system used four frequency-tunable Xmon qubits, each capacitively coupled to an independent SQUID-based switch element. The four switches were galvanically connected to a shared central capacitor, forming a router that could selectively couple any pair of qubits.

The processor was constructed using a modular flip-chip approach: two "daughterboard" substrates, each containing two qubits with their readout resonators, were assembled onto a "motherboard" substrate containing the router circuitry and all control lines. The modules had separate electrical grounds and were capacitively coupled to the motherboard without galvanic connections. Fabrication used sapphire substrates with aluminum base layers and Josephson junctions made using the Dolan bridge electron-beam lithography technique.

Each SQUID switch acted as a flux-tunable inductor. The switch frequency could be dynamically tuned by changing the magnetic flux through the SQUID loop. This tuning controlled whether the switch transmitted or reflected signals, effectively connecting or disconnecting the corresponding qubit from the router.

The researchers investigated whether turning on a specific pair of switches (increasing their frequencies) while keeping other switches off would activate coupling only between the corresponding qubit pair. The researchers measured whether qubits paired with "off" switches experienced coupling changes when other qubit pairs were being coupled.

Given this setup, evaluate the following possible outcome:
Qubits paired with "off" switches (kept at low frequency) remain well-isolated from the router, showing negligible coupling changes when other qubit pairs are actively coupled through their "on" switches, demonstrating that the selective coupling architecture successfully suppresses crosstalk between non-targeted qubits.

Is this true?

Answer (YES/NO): YES